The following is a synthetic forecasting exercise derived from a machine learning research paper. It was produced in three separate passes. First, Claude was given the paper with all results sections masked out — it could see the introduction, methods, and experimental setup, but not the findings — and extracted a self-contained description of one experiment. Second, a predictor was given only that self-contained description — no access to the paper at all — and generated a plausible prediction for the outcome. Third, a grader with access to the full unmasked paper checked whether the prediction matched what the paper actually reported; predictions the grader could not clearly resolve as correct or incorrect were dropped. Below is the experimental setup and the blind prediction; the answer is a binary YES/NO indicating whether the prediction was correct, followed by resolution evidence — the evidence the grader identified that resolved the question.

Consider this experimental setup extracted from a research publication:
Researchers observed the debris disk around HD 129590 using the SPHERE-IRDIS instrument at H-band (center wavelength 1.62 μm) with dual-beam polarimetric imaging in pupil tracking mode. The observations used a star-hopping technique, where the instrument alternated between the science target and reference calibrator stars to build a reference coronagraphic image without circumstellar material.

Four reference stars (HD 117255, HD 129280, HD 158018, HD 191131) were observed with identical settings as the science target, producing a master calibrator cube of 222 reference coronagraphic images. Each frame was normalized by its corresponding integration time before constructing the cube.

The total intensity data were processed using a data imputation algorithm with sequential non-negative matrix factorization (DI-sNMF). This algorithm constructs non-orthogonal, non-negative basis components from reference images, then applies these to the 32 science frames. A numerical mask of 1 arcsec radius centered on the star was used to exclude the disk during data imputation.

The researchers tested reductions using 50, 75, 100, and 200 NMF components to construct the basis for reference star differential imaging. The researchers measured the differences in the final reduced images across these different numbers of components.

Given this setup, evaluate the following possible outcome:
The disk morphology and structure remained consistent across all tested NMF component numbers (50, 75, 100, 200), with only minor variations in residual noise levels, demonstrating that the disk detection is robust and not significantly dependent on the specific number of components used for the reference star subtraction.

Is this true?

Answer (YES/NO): YES